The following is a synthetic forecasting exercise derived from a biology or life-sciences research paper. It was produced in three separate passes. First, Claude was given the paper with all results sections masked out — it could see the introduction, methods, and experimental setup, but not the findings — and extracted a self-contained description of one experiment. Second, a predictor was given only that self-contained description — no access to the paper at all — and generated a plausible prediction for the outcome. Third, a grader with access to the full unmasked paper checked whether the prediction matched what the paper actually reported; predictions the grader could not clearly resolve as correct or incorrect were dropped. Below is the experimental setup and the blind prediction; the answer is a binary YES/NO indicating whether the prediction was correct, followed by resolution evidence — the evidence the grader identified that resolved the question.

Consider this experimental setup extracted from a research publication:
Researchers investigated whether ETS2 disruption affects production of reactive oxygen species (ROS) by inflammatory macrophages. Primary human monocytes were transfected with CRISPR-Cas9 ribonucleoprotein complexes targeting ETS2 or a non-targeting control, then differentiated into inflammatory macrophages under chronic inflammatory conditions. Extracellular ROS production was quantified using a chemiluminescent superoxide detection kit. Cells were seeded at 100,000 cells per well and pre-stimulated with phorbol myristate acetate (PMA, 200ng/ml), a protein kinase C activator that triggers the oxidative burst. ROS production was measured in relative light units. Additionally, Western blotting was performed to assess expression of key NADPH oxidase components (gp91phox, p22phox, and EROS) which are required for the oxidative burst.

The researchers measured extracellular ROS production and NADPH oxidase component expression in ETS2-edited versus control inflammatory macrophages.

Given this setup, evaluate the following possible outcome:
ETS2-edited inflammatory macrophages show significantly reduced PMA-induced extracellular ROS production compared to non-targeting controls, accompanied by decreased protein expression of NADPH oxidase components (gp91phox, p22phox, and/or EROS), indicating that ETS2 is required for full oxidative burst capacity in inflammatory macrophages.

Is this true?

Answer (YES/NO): YES